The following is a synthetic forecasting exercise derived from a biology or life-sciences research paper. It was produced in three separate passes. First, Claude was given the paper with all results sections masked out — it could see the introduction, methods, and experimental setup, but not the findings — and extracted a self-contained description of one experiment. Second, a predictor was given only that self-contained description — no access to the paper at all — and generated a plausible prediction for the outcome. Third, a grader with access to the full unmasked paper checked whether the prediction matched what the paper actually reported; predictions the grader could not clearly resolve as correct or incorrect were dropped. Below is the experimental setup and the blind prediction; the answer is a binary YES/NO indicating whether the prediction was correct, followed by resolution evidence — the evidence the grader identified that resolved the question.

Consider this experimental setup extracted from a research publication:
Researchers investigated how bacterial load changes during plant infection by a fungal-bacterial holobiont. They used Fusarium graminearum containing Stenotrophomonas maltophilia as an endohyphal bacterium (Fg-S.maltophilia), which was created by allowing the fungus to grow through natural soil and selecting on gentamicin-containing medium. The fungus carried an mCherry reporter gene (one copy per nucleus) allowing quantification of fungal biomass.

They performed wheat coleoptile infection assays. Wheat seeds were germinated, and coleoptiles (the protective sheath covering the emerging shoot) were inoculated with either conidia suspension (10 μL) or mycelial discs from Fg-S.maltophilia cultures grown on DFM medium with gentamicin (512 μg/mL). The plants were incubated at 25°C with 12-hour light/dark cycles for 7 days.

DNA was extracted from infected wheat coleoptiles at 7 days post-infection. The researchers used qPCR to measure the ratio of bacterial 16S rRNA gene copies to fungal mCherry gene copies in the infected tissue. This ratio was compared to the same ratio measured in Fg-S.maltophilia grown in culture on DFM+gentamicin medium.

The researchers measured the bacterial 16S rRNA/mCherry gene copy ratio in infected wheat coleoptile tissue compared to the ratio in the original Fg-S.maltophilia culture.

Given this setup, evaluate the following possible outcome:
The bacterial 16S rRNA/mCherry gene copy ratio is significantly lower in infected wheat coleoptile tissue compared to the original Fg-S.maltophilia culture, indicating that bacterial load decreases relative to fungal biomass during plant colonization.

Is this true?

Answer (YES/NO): NO